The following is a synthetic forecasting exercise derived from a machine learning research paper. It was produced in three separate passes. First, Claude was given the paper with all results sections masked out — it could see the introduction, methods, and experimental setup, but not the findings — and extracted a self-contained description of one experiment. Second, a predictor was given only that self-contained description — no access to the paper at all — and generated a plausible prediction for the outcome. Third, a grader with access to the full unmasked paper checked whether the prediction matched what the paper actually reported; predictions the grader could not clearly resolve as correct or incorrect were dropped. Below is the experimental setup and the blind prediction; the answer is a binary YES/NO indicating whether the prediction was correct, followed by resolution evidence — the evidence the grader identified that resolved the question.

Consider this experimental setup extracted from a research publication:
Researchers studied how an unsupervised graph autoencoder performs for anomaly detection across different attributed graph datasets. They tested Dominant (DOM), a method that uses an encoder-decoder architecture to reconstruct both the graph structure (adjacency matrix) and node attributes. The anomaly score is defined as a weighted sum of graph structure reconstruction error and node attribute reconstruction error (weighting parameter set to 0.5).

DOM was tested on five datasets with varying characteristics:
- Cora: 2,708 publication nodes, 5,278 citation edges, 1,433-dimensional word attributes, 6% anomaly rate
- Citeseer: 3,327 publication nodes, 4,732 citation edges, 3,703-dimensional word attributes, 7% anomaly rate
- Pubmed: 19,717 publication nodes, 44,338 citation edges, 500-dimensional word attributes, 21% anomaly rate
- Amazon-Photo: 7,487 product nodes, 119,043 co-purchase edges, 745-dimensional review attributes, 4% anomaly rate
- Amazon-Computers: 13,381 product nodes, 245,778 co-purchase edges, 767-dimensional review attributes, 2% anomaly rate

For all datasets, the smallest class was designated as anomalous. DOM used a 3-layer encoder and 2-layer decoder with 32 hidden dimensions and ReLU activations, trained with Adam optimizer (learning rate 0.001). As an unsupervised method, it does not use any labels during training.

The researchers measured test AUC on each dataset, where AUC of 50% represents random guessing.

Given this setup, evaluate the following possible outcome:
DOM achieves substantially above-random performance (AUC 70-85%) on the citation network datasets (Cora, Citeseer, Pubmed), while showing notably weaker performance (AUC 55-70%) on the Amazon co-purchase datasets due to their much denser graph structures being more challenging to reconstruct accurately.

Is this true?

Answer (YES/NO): NO